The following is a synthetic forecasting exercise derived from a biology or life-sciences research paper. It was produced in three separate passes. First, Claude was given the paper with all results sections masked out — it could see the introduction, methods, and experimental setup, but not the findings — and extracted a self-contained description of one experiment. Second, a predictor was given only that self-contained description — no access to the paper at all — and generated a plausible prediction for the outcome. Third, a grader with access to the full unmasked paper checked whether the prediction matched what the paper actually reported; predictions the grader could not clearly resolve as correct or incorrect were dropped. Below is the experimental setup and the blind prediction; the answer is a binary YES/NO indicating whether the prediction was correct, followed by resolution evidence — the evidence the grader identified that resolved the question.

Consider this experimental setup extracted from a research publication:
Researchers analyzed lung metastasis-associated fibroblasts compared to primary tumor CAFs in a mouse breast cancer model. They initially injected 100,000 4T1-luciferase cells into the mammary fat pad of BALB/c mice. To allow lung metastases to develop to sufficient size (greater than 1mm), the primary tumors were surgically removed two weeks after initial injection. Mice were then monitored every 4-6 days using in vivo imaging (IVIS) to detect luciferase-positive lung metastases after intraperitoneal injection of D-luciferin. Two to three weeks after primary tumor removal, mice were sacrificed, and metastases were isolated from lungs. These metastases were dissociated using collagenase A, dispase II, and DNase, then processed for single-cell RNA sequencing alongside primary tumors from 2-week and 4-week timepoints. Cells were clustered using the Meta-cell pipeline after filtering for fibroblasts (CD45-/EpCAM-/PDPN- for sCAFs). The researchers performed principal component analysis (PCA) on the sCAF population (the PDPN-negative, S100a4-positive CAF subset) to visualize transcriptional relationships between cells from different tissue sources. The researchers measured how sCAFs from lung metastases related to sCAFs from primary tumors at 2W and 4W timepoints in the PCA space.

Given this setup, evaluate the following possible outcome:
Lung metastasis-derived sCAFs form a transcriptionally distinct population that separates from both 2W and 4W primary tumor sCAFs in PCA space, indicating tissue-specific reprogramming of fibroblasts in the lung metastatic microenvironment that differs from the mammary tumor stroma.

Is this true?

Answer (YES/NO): YES